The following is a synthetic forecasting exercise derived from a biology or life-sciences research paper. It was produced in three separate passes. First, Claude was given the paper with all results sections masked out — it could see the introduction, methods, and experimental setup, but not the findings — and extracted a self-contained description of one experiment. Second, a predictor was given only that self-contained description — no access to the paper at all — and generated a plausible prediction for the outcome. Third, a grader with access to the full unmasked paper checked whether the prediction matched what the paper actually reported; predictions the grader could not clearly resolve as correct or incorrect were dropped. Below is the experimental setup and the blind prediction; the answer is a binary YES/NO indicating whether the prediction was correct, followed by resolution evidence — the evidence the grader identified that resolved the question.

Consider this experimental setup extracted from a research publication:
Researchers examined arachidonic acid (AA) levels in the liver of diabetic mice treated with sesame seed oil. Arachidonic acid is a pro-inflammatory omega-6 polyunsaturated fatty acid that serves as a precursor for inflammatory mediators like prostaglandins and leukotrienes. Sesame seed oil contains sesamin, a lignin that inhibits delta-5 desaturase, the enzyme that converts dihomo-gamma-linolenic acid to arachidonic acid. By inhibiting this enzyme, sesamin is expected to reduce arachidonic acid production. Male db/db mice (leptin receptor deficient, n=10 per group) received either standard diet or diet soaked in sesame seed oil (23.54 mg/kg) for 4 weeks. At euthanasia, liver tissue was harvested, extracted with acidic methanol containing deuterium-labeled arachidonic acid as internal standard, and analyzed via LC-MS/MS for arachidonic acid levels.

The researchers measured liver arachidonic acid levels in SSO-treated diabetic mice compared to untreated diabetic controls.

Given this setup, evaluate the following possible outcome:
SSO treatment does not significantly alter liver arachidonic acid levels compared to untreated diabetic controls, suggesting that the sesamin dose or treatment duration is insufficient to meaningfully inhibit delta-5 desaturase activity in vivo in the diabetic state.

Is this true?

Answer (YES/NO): YES